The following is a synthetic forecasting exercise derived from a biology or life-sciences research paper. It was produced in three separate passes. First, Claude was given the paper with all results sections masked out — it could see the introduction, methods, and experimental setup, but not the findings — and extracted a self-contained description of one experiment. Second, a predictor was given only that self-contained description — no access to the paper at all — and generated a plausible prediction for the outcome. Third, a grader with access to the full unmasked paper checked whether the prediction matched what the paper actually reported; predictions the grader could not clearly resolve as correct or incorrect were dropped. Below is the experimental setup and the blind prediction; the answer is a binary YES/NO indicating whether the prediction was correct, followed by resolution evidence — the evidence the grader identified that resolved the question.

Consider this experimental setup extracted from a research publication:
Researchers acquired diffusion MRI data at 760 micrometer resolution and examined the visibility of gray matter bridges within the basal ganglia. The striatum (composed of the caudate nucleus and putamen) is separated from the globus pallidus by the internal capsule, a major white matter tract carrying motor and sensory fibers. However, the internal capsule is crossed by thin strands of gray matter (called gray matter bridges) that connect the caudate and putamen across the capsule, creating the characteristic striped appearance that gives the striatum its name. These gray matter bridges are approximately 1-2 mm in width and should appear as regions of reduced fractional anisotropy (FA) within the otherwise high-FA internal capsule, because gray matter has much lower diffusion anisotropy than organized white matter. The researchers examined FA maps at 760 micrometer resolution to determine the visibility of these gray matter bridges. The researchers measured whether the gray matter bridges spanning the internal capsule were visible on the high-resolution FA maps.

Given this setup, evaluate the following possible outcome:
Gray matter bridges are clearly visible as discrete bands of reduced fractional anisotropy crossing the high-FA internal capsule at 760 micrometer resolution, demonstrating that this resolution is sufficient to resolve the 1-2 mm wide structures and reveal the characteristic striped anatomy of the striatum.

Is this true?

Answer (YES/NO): YES